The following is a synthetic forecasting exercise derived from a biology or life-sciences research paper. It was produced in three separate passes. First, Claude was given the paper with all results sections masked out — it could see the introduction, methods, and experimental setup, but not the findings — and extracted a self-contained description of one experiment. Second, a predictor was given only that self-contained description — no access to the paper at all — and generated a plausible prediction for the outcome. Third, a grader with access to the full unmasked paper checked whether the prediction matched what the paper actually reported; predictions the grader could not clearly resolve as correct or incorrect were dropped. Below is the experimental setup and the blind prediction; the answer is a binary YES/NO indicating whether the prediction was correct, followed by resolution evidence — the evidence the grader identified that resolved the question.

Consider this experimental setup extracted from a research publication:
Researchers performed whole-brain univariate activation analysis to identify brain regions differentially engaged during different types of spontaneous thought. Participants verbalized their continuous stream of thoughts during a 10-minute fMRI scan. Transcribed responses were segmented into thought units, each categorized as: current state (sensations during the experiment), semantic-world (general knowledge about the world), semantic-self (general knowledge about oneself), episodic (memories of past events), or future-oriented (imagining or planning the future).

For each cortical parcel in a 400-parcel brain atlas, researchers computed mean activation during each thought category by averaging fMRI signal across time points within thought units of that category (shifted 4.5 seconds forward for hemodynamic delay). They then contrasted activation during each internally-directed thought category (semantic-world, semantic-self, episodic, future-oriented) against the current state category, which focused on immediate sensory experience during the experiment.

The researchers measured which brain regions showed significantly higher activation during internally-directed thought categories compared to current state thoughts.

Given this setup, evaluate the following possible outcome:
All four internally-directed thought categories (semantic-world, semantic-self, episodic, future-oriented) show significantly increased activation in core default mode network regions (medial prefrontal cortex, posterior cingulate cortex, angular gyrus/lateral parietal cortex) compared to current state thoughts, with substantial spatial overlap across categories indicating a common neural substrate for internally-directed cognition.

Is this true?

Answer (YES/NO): NO